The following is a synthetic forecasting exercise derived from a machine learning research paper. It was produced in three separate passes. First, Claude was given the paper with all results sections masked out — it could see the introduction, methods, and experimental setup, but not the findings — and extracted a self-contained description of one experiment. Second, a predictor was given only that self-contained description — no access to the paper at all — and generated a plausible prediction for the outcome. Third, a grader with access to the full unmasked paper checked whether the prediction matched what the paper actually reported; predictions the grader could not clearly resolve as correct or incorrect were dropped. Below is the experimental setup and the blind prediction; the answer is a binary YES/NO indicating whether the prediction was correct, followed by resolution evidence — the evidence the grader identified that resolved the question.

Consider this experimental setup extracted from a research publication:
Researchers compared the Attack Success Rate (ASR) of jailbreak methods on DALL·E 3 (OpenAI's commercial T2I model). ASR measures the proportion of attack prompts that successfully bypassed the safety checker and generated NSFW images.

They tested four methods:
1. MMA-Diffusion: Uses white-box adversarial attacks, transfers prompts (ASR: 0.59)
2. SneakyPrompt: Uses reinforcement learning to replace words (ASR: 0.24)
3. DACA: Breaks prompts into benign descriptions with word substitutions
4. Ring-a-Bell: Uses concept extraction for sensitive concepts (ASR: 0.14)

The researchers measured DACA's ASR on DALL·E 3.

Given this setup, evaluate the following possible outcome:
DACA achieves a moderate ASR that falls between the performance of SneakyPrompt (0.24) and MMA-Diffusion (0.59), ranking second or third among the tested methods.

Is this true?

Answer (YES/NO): NO